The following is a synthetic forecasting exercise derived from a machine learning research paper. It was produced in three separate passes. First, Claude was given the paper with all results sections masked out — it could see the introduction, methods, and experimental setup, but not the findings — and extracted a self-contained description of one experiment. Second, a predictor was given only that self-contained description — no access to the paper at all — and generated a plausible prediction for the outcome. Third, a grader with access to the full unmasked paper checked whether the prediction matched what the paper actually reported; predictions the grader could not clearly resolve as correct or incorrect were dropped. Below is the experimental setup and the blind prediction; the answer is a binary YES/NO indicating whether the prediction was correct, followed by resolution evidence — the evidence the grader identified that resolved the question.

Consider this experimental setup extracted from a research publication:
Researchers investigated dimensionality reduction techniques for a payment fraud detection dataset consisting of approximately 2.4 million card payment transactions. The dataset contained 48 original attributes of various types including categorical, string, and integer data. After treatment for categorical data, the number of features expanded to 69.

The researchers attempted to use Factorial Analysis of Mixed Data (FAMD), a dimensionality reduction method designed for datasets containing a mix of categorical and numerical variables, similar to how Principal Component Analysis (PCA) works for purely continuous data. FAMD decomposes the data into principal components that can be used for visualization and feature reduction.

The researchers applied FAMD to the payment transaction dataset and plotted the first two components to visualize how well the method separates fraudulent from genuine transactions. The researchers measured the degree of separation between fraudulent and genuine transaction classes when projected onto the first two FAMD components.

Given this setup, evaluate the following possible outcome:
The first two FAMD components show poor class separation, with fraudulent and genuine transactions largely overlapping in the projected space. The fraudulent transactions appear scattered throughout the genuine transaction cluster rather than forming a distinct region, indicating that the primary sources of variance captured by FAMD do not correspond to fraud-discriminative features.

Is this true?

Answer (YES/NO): YES